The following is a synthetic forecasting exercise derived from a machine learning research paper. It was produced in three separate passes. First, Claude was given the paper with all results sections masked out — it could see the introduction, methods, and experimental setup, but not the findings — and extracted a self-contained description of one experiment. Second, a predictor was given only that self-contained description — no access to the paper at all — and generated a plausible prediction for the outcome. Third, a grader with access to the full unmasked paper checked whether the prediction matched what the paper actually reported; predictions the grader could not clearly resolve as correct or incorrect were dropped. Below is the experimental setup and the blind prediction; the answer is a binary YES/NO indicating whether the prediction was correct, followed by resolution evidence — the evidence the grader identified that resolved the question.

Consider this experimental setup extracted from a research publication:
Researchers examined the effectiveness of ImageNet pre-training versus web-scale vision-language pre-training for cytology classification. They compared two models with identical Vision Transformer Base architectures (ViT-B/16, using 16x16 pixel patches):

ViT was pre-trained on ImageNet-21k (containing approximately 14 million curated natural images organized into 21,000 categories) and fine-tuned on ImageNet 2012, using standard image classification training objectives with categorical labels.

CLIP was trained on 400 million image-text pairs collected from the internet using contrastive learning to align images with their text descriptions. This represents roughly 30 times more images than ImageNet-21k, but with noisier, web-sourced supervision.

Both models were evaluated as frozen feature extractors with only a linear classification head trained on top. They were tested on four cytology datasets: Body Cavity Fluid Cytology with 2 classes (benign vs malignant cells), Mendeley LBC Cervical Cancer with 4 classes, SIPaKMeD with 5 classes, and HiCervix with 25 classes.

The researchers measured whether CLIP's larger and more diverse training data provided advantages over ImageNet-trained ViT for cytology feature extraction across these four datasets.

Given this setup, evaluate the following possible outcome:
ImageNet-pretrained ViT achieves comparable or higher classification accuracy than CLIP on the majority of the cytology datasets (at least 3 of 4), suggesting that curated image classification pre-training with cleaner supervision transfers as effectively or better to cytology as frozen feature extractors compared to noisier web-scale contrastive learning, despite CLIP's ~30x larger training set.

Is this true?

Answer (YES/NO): YES